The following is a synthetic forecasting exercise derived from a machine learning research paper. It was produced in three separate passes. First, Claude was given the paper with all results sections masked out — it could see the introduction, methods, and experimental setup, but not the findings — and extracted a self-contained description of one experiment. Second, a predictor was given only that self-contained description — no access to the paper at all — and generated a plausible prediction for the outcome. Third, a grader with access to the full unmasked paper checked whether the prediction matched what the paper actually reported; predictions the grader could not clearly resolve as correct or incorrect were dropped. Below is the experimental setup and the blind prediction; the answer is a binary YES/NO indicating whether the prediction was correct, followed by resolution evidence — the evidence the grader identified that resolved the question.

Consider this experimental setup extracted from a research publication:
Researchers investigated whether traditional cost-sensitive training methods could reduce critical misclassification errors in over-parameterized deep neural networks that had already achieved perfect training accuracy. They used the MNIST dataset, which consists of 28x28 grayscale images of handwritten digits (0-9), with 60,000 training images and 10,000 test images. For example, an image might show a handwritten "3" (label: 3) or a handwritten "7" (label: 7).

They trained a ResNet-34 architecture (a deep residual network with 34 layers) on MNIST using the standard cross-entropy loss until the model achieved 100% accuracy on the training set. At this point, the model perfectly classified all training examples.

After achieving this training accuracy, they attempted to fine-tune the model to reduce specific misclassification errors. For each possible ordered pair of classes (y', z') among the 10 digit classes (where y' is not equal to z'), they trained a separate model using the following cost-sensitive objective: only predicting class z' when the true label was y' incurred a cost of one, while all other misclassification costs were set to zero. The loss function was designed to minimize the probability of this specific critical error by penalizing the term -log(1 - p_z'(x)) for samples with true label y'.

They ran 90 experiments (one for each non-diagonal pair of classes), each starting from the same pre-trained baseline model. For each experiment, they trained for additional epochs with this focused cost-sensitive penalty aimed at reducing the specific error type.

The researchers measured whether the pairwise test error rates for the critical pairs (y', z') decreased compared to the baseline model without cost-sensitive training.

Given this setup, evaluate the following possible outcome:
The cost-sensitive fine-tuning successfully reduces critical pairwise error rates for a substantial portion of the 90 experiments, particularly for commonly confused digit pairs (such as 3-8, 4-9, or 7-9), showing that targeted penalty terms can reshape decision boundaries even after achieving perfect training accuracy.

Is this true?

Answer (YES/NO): NO